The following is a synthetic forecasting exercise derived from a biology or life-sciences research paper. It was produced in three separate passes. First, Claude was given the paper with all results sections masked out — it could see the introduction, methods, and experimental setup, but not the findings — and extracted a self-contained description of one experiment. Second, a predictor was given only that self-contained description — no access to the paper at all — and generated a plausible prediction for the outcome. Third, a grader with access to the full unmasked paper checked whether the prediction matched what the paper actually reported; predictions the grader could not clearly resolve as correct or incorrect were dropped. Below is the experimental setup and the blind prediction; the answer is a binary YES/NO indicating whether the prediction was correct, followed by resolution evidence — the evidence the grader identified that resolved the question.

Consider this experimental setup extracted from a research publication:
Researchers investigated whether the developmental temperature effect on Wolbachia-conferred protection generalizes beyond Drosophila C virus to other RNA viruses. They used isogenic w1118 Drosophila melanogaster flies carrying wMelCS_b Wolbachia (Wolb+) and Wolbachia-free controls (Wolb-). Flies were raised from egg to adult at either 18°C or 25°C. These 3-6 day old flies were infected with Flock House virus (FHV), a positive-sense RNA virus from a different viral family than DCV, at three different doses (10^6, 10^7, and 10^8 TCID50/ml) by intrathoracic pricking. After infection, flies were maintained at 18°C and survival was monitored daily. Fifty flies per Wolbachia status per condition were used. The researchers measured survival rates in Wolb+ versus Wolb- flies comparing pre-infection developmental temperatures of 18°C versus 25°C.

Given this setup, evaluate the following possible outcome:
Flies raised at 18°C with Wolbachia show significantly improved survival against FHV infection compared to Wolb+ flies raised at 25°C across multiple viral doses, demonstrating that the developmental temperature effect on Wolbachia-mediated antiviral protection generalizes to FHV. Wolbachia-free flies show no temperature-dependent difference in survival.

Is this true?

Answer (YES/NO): NO